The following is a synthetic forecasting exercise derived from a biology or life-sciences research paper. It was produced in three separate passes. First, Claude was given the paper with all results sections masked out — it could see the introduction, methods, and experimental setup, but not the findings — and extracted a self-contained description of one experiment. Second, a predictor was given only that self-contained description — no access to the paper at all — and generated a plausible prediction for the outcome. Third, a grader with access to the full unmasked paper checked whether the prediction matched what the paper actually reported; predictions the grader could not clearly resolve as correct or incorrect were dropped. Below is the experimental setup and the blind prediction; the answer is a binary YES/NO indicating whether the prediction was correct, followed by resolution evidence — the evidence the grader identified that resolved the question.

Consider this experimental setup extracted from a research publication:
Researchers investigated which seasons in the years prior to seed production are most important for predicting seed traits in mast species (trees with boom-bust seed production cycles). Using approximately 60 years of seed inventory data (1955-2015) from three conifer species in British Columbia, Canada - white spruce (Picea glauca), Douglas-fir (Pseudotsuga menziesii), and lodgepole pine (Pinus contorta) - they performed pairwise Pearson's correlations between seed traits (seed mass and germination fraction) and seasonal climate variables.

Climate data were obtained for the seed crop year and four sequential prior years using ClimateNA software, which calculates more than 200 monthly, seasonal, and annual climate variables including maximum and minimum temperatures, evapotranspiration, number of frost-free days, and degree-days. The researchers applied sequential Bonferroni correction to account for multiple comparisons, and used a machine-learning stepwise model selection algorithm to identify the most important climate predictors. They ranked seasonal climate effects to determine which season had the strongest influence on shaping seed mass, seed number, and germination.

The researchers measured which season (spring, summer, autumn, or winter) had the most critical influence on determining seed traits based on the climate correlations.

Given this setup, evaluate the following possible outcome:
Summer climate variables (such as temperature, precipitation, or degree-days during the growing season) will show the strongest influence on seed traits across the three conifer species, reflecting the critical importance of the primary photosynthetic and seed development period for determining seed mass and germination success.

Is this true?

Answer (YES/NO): NO